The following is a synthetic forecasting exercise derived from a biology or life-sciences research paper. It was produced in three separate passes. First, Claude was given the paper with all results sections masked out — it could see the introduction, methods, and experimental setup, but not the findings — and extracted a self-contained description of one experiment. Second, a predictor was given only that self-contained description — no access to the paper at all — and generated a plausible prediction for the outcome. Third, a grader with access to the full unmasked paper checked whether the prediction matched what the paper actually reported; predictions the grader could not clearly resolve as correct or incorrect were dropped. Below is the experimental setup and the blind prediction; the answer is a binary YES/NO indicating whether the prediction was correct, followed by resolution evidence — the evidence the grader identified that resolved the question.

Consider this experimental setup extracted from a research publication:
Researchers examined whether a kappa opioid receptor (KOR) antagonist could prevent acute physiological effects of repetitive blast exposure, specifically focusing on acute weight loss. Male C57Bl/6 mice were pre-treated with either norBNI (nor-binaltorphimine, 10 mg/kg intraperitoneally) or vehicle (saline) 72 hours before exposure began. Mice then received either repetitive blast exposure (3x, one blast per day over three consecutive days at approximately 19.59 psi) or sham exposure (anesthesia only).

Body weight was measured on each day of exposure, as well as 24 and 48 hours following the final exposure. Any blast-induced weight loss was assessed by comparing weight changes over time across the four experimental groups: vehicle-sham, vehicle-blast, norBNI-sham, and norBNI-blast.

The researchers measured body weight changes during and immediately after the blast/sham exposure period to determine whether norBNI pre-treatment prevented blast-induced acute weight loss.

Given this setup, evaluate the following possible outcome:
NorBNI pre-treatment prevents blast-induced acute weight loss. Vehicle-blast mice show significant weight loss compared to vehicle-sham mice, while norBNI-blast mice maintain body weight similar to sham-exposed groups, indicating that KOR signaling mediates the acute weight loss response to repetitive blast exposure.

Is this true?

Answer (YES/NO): NO